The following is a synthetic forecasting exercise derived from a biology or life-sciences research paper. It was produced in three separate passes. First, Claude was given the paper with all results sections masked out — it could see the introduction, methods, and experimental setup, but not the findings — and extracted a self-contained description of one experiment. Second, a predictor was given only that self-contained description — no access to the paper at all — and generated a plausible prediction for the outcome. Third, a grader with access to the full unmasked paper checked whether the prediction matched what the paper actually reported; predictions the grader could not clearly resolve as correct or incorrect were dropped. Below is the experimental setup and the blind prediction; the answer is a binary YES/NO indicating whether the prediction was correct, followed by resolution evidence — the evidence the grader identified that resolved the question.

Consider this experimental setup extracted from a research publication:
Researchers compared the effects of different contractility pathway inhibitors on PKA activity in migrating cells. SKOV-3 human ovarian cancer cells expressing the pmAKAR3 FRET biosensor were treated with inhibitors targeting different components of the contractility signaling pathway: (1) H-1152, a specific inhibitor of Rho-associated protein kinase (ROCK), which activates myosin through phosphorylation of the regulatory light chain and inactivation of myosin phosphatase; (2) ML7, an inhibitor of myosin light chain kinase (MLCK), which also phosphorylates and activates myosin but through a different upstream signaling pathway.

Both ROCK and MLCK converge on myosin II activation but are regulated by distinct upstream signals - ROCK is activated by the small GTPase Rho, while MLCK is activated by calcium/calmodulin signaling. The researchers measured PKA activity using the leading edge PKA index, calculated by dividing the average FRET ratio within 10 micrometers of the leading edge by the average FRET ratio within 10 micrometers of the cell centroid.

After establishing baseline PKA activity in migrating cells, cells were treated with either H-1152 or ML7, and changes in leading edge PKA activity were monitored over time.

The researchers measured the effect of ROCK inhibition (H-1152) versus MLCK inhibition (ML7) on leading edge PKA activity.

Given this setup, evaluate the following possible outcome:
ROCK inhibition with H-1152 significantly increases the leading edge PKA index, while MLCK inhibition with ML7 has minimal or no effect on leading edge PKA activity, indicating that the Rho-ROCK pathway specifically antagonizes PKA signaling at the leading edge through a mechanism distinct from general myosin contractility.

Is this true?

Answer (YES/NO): NO